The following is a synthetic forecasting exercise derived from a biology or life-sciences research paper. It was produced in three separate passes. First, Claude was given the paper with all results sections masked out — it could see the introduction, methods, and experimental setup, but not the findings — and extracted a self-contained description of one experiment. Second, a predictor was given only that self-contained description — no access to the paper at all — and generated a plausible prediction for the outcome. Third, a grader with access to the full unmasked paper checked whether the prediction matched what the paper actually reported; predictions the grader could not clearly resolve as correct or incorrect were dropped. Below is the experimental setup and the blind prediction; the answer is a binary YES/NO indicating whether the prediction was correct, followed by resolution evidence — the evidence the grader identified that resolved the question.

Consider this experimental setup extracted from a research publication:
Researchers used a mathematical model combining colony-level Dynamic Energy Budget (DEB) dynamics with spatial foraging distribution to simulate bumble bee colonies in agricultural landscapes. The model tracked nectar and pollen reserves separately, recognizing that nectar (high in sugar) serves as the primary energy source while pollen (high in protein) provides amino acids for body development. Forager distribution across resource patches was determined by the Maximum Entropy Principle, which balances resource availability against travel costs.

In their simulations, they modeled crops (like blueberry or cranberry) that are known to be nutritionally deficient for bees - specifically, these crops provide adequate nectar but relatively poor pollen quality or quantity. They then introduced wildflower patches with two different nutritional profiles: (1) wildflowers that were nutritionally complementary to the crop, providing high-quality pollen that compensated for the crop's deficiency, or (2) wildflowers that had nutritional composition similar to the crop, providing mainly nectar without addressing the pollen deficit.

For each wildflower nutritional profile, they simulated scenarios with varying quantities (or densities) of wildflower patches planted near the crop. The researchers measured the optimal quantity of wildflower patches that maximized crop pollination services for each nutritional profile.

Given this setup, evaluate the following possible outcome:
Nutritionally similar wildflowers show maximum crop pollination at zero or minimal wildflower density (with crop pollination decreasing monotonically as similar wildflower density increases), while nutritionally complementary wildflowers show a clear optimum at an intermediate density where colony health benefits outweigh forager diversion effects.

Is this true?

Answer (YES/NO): NO